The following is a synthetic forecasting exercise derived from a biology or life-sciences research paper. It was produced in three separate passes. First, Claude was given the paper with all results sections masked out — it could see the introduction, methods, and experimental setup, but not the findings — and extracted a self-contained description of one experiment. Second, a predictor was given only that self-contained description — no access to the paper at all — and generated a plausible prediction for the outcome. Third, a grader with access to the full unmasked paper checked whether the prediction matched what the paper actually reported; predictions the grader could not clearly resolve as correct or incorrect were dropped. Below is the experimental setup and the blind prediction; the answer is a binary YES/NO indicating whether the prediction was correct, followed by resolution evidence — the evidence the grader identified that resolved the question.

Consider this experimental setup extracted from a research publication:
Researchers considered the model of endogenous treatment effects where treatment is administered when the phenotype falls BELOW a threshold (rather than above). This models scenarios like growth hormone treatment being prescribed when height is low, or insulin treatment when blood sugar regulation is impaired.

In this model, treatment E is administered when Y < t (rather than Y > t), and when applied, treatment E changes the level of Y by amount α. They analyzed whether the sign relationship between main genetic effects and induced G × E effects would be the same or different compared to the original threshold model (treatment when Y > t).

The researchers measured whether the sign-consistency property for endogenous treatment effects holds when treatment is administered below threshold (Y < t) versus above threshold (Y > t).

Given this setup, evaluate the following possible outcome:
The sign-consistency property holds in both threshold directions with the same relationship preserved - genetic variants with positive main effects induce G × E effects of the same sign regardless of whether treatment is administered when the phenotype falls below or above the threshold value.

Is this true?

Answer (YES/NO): YES